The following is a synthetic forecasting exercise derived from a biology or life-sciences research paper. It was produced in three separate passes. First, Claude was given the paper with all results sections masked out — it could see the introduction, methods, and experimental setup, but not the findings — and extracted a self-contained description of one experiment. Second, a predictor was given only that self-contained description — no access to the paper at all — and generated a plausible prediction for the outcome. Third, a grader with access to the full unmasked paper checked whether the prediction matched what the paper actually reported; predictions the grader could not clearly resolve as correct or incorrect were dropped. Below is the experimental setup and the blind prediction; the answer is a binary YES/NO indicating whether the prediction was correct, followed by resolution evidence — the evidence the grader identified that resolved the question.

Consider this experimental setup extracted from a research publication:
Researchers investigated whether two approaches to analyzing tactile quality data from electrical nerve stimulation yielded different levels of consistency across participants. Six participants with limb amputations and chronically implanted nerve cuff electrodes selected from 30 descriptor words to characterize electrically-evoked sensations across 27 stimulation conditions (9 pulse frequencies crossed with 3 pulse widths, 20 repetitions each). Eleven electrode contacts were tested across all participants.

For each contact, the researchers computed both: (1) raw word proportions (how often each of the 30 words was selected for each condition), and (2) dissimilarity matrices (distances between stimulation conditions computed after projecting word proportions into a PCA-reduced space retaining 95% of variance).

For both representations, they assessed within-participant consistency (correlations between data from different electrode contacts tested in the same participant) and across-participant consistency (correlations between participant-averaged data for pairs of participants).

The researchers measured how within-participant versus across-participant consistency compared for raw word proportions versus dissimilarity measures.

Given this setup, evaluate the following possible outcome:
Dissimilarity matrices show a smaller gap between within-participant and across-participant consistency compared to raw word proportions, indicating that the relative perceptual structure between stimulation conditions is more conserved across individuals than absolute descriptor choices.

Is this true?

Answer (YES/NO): YES